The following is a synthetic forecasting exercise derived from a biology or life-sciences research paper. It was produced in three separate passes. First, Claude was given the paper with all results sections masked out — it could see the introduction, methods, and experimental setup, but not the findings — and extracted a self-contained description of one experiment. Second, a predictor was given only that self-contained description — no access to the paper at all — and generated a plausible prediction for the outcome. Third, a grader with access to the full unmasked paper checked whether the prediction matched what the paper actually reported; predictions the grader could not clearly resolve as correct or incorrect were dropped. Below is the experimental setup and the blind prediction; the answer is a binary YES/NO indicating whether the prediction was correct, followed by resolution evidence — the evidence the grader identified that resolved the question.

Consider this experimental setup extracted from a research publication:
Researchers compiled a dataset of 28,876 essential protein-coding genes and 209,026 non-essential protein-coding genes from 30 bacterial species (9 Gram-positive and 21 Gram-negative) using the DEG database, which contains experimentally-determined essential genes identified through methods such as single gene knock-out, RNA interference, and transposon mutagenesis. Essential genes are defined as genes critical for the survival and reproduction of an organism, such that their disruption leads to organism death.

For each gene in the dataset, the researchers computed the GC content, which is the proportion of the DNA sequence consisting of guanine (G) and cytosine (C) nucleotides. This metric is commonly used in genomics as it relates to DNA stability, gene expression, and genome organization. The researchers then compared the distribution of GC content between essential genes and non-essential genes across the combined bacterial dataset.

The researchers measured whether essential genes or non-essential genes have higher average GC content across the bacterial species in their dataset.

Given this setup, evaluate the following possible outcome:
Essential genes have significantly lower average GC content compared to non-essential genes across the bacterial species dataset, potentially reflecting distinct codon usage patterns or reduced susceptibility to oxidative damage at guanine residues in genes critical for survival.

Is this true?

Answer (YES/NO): YES